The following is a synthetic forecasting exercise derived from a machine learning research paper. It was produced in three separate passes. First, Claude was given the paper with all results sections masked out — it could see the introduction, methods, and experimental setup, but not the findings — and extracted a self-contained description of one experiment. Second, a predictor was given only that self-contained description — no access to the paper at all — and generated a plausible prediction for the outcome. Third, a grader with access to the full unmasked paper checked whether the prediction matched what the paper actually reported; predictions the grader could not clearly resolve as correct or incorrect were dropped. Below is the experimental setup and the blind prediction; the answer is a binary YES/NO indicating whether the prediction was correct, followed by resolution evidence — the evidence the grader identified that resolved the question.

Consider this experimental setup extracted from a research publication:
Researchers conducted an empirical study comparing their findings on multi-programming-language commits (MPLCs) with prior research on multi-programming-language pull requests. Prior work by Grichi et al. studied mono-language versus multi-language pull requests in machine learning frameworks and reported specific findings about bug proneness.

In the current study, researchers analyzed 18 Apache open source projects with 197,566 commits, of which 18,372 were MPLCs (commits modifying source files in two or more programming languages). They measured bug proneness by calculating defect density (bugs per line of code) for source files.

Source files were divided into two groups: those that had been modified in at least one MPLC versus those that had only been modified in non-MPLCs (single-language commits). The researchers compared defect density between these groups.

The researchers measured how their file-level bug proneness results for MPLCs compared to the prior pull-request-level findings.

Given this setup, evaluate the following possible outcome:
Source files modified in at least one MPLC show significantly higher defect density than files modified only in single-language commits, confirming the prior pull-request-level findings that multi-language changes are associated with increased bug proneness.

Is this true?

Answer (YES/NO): NO